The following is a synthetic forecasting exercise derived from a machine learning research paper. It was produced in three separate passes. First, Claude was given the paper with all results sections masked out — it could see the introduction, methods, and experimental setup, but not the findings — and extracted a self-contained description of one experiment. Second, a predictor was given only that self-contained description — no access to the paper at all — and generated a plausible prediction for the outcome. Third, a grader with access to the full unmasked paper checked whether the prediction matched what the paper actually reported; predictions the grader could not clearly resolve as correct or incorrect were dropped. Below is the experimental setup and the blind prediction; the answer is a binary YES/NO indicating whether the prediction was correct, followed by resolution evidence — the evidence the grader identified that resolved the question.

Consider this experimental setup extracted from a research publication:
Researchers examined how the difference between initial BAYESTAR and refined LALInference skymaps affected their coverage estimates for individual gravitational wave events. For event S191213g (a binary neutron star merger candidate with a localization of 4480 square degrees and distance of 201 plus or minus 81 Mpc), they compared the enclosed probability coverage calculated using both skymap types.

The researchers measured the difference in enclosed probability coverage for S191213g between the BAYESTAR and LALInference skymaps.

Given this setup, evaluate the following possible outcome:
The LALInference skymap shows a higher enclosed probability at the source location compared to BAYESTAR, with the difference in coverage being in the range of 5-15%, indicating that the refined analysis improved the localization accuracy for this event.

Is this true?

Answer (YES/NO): NO